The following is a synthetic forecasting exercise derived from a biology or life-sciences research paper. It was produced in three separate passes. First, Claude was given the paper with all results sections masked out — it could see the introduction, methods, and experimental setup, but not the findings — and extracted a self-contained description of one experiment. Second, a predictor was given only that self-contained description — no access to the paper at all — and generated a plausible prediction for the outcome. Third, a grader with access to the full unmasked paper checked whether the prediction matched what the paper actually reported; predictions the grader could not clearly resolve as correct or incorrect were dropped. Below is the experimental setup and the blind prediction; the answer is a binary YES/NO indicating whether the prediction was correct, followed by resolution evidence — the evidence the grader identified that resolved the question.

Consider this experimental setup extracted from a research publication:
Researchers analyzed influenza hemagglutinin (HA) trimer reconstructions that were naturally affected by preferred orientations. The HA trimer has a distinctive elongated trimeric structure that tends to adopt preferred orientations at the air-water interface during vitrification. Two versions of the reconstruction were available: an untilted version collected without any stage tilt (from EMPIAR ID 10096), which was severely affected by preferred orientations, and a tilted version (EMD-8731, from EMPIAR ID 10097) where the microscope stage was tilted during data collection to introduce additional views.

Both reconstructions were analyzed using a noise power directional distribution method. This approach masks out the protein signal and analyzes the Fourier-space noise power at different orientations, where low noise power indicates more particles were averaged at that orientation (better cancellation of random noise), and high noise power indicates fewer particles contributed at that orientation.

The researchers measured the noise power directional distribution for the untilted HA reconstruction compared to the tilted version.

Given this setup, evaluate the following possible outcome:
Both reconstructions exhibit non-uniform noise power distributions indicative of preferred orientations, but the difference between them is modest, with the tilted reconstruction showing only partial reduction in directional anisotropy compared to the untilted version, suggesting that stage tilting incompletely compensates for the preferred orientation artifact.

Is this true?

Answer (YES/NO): NO